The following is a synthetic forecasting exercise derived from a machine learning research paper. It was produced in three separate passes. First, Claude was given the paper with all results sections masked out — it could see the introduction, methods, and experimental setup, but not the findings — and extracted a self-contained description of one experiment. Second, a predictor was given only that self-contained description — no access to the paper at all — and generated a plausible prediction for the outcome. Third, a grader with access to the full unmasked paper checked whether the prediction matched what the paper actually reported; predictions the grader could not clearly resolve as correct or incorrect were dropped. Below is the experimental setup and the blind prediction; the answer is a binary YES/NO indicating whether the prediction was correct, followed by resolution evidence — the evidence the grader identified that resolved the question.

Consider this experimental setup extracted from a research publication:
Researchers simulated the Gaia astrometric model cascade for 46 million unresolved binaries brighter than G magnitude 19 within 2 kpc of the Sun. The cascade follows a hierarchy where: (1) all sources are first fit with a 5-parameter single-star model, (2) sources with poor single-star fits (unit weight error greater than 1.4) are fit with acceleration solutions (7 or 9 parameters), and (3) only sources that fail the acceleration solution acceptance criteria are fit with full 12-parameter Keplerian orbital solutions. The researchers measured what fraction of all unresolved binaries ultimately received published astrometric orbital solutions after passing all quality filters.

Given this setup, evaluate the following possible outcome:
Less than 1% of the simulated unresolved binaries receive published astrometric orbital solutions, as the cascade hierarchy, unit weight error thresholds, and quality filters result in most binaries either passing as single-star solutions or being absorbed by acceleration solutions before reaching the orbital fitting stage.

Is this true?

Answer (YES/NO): YES